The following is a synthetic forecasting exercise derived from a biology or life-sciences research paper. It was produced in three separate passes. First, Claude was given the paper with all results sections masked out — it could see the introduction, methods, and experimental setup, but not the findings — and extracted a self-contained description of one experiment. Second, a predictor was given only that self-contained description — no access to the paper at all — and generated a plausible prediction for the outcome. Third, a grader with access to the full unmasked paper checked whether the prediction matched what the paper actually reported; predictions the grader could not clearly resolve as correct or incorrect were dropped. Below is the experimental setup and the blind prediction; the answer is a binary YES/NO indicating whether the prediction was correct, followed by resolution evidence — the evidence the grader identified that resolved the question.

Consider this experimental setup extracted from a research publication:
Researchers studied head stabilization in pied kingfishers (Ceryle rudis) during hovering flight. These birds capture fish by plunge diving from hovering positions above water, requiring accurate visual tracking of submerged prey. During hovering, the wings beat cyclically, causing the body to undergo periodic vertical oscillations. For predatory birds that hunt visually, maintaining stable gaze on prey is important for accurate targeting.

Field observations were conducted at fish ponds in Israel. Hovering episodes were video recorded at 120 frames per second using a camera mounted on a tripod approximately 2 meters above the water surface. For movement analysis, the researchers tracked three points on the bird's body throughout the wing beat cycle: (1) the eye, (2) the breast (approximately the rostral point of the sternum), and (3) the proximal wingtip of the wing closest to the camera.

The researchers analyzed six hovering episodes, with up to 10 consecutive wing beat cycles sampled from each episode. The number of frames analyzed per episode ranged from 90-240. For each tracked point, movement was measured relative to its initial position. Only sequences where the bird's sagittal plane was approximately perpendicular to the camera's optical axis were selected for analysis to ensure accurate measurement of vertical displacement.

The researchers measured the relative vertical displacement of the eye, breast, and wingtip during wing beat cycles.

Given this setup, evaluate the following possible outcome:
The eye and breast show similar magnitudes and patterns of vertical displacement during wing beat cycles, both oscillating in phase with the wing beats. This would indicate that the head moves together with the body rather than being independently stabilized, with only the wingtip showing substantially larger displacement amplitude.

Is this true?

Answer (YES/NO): NO